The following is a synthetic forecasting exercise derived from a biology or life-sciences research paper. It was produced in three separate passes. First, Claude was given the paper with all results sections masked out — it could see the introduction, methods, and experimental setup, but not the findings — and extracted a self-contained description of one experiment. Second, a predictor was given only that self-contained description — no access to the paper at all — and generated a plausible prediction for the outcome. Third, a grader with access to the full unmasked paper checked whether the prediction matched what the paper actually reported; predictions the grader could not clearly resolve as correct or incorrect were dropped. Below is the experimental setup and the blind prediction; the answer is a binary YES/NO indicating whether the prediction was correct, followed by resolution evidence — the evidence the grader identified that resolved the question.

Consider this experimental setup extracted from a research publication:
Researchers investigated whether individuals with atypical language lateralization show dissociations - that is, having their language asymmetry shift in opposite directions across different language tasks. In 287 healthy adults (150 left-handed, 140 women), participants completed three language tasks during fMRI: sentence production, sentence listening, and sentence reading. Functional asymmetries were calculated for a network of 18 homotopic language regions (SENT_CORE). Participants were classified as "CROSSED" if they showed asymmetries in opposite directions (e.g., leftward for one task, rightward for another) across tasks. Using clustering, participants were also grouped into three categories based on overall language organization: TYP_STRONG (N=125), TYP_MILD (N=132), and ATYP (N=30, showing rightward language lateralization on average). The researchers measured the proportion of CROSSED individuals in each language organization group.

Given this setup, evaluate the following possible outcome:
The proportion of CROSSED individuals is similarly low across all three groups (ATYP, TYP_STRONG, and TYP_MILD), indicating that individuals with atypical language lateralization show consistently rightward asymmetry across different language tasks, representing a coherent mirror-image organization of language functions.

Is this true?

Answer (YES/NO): NO